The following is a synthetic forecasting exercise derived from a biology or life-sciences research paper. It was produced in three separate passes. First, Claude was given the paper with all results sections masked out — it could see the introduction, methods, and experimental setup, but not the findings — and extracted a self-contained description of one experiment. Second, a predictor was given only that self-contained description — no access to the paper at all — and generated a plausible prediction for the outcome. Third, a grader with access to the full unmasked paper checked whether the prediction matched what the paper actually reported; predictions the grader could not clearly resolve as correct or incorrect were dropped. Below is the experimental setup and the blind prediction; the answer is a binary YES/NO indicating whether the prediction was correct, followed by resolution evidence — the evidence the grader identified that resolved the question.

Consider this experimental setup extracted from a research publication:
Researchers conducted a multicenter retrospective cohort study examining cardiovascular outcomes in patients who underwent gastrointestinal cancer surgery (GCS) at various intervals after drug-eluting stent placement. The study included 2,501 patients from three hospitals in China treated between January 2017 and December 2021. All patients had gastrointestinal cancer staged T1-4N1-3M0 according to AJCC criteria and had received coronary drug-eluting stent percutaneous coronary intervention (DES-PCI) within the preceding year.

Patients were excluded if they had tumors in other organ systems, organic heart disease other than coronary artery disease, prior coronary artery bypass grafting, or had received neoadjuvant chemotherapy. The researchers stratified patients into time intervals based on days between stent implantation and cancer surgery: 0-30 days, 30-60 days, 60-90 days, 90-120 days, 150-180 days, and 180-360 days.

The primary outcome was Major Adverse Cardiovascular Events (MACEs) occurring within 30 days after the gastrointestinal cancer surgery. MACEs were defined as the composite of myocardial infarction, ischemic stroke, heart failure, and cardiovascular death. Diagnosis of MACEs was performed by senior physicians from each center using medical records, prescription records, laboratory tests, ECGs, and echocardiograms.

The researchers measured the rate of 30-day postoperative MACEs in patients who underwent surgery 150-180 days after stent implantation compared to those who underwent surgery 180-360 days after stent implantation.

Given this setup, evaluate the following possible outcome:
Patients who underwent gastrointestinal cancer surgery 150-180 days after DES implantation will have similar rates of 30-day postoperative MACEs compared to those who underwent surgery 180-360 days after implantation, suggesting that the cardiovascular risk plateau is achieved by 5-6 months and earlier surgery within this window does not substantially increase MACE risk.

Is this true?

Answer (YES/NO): NO